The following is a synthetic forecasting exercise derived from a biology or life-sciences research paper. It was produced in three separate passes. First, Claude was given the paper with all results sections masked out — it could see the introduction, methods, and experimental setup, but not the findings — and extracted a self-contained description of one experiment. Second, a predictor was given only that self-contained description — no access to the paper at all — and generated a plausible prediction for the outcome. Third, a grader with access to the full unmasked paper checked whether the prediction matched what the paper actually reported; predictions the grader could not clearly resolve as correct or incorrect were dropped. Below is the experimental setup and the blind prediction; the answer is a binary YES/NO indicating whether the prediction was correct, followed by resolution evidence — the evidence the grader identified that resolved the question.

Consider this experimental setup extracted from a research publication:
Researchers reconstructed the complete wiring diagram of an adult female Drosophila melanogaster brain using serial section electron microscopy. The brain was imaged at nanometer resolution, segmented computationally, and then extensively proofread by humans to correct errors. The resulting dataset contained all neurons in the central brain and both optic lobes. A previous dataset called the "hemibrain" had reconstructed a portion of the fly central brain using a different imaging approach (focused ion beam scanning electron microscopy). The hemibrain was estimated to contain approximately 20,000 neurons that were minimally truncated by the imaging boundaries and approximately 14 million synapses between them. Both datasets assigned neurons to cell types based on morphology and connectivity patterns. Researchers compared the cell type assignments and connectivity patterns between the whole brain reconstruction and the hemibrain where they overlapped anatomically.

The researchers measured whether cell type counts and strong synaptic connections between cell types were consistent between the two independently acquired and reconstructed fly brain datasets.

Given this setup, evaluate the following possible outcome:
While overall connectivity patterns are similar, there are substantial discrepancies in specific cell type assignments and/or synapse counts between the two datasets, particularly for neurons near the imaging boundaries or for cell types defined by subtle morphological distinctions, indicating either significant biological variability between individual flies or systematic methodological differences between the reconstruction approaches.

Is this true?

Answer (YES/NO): NO